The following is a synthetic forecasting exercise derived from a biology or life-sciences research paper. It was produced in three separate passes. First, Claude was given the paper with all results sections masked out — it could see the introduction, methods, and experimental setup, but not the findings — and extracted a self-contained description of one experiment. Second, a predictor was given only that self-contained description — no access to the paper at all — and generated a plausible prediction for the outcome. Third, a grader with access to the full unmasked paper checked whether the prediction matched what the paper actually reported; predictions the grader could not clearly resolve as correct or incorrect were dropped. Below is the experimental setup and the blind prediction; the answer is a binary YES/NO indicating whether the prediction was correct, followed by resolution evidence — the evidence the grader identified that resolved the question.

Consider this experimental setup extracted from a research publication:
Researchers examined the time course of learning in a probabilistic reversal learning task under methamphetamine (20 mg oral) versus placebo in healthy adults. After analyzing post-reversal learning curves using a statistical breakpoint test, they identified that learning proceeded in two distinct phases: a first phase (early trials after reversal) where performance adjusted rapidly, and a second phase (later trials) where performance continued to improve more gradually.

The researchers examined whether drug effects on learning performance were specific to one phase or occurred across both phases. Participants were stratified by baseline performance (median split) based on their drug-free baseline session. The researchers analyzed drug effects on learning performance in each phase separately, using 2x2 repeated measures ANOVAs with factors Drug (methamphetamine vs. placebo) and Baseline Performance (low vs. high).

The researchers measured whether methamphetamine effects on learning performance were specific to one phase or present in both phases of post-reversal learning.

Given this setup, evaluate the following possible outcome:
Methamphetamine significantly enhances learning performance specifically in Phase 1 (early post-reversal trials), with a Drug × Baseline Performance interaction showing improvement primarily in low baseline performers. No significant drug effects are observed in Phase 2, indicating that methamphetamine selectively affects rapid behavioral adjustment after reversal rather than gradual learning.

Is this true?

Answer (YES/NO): NO